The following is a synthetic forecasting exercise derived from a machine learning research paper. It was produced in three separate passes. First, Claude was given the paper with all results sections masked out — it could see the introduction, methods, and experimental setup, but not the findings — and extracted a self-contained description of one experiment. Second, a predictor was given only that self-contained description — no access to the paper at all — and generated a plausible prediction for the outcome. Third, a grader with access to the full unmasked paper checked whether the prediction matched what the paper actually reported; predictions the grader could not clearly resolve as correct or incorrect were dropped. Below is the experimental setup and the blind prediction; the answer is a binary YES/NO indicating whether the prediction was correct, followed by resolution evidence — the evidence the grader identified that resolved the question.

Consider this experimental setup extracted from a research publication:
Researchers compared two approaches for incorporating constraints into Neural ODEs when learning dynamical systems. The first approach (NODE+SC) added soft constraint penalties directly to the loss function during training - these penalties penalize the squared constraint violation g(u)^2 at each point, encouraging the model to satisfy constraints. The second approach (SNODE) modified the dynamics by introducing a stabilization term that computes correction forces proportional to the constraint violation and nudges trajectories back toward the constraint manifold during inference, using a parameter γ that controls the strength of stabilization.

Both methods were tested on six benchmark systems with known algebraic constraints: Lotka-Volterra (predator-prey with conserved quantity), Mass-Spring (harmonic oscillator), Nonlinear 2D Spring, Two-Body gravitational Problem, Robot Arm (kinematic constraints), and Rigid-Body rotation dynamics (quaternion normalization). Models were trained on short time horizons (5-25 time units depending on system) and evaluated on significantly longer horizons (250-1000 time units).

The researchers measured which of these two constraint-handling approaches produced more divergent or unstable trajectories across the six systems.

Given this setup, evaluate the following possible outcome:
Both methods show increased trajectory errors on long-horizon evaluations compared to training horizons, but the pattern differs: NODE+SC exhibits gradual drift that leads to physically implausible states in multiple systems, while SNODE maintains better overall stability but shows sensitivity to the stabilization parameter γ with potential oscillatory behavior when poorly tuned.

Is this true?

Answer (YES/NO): NO